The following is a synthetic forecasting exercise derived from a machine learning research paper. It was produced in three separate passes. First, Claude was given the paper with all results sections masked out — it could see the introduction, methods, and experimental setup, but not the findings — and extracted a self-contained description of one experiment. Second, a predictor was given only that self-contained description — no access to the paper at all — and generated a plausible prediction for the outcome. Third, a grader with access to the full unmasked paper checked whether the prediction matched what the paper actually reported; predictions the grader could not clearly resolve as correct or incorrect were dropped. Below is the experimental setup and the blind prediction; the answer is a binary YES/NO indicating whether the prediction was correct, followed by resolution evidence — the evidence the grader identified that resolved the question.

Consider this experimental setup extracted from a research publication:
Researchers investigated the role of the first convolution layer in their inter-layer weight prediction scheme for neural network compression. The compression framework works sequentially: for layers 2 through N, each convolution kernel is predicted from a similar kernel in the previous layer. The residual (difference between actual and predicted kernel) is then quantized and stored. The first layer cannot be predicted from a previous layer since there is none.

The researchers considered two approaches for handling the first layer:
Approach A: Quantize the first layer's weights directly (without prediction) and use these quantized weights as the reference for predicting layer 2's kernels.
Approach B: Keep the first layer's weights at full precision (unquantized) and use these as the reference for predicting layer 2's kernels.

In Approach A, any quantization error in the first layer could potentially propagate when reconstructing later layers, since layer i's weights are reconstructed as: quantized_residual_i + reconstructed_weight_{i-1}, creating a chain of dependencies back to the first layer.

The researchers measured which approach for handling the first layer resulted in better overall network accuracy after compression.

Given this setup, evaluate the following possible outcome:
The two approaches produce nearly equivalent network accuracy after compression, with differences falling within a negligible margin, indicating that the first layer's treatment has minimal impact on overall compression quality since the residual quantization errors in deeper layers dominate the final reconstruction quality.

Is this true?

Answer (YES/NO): NO